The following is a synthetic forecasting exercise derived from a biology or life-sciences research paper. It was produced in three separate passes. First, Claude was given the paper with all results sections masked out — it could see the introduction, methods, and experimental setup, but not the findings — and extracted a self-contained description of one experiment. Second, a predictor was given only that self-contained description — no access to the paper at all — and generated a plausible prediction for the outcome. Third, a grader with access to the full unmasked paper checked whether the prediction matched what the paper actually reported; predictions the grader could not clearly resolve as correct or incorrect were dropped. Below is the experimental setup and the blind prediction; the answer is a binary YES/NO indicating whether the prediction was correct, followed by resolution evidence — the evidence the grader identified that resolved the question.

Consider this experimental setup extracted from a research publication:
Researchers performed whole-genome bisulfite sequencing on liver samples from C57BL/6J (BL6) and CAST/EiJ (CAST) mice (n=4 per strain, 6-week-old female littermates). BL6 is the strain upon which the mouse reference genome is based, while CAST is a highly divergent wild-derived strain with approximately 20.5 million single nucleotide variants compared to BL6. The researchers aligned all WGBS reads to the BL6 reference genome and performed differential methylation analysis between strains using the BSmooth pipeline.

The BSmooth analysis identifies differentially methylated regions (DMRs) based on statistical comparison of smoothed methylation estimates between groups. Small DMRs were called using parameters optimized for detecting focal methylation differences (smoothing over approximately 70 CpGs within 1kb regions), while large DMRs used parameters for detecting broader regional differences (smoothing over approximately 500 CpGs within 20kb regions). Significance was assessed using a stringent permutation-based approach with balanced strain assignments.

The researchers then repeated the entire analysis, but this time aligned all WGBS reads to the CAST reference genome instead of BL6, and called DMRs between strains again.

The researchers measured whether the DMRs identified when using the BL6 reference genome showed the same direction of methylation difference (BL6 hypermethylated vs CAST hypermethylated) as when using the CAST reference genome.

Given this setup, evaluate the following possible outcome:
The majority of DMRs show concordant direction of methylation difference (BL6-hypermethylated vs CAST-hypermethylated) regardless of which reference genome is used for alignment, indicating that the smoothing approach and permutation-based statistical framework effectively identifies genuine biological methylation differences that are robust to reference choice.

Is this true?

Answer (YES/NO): NO